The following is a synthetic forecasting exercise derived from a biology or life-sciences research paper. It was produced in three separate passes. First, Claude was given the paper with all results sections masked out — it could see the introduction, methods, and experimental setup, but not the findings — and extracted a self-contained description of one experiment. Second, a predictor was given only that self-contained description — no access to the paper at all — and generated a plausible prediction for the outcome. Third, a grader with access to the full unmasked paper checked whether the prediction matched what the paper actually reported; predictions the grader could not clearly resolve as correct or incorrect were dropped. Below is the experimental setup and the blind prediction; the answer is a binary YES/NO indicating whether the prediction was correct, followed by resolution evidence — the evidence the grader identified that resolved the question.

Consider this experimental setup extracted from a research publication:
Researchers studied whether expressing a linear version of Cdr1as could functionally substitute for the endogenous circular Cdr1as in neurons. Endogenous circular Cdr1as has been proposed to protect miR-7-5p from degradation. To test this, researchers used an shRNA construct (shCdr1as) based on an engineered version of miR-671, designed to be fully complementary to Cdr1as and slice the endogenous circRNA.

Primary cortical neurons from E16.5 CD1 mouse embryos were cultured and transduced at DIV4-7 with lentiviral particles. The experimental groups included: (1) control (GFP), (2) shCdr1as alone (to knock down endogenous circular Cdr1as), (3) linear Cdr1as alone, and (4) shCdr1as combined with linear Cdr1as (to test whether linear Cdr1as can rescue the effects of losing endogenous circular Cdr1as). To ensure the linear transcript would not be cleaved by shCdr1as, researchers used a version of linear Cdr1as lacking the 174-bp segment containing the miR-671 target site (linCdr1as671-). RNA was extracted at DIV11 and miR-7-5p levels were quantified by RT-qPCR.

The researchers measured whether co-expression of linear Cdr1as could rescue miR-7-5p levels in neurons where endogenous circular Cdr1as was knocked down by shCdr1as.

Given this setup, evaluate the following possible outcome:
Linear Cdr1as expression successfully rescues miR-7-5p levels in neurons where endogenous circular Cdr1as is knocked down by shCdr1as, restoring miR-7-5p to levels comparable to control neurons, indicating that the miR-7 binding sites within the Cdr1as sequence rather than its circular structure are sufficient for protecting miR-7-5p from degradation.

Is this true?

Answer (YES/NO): NO